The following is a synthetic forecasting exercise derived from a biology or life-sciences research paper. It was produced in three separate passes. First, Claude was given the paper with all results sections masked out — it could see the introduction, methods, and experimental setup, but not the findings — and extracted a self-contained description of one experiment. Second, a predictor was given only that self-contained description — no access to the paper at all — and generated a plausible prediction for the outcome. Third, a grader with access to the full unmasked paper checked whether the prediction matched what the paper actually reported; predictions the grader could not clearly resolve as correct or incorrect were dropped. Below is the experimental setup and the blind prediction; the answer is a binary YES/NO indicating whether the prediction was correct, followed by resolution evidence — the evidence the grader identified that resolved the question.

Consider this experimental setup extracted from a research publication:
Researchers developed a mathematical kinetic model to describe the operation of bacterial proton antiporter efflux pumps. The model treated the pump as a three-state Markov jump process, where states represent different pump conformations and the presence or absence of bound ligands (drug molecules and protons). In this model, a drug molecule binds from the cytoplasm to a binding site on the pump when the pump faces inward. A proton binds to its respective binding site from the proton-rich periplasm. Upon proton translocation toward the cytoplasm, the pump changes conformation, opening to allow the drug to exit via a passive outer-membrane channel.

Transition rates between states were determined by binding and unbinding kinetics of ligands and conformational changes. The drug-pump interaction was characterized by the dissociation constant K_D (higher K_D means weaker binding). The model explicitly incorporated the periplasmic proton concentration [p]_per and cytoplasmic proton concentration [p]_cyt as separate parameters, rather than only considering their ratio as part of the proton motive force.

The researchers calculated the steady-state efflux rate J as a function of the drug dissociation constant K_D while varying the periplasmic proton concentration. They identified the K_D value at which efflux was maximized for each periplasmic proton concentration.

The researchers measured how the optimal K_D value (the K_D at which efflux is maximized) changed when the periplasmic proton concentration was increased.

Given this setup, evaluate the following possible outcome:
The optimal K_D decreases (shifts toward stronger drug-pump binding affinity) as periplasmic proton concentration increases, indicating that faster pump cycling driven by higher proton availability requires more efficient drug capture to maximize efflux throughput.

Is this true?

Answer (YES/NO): NO